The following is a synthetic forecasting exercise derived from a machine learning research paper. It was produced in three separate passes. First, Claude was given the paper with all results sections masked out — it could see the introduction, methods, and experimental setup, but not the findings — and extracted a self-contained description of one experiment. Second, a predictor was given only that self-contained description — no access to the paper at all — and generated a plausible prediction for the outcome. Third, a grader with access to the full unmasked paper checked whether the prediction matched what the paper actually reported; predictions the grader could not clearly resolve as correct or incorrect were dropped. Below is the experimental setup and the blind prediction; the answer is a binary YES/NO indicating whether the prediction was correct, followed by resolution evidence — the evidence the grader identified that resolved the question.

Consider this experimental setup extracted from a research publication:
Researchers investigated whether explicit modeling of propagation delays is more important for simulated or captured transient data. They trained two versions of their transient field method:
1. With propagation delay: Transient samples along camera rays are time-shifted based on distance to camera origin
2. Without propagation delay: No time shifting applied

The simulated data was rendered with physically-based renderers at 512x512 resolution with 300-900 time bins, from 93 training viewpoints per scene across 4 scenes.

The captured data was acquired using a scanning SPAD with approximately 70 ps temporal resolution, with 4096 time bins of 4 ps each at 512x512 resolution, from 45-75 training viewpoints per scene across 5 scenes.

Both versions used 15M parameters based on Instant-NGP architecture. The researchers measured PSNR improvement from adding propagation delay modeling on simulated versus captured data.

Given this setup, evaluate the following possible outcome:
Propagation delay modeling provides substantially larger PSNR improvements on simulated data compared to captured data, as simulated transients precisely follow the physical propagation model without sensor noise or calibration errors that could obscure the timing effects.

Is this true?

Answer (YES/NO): NO